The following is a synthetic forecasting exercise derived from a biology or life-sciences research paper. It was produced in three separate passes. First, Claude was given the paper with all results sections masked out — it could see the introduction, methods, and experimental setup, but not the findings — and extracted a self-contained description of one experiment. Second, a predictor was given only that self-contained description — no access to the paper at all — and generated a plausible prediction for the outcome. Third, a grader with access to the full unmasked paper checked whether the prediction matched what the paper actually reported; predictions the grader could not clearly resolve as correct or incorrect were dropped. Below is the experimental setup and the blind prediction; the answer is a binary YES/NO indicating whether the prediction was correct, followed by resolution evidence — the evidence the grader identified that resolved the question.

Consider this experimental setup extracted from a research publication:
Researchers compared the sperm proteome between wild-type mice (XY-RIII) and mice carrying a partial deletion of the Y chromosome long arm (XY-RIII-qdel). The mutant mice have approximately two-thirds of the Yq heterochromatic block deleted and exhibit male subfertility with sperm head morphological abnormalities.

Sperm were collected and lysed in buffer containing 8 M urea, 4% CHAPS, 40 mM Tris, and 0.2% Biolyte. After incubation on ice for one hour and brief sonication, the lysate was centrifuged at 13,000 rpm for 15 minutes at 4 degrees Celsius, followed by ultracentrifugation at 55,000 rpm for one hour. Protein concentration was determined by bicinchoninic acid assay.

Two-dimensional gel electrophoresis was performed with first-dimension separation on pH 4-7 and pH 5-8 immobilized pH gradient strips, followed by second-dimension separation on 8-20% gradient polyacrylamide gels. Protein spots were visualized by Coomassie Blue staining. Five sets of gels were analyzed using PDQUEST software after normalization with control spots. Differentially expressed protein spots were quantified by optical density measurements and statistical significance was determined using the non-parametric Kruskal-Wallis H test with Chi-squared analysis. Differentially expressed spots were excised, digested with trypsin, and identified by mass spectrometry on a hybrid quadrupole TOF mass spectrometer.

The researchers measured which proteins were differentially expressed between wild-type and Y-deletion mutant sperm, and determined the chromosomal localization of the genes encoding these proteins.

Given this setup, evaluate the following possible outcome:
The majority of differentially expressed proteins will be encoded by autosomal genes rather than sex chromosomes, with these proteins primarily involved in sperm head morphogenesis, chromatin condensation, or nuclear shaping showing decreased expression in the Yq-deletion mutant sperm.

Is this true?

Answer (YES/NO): NO